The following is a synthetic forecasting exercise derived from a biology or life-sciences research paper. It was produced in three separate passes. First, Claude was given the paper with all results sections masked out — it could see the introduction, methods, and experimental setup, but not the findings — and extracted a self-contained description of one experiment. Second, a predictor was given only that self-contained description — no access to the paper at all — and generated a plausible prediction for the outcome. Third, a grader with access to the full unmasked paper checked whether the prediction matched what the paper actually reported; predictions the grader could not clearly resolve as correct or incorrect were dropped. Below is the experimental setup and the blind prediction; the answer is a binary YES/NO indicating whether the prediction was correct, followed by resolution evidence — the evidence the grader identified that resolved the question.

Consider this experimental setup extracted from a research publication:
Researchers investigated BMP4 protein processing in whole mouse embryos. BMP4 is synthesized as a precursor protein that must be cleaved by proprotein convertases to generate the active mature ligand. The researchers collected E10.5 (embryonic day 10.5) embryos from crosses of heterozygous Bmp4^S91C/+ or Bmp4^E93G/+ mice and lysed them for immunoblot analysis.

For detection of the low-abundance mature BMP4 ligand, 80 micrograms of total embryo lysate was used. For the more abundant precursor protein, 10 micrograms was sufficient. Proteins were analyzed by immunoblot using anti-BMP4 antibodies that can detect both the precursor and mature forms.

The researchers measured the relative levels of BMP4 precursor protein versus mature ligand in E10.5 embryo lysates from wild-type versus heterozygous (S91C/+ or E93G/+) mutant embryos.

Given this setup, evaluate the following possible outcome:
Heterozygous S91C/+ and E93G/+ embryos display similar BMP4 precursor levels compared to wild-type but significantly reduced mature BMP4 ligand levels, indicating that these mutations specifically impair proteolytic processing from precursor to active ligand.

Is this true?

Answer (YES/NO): NO